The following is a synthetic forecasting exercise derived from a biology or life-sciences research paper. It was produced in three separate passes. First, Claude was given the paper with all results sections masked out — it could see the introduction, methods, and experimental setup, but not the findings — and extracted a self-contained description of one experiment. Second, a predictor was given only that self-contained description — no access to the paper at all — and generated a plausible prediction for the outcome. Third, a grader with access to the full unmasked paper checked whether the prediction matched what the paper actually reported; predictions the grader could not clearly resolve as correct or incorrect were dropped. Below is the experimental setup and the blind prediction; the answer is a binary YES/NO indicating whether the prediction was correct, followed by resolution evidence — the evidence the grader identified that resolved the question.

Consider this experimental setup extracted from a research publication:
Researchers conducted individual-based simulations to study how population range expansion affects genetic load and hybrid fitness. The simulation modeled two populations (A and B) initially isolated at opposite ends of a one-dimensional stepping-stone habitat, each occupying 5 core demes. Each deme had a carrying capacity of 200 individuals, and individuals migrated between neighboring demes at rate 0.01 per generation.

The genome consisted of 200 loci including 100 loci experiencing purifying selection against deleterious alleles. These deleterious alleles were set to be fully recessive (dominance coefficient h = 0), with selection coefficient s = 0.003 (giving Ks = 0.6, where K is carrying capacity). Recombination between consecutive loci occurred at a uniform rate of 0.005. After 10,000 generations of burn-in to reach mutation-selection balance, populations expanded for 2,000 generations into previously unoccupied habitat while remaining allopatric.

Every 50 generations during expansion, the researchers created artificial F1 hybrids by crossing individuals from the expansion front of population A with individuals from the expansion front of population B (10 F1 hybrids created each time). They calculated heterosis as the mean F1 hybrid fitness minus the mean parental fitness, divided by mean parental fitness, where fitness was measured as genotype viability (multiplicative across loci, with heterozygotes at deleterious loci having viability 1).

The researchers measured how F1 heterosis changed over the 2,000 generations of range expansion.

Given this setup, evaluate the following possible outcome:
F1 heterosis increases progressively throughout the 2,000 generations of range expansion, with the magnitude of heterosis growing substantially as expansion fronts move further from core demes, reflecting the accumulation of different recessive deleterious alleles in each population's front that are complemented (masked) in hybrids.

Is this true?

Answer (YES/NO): YES